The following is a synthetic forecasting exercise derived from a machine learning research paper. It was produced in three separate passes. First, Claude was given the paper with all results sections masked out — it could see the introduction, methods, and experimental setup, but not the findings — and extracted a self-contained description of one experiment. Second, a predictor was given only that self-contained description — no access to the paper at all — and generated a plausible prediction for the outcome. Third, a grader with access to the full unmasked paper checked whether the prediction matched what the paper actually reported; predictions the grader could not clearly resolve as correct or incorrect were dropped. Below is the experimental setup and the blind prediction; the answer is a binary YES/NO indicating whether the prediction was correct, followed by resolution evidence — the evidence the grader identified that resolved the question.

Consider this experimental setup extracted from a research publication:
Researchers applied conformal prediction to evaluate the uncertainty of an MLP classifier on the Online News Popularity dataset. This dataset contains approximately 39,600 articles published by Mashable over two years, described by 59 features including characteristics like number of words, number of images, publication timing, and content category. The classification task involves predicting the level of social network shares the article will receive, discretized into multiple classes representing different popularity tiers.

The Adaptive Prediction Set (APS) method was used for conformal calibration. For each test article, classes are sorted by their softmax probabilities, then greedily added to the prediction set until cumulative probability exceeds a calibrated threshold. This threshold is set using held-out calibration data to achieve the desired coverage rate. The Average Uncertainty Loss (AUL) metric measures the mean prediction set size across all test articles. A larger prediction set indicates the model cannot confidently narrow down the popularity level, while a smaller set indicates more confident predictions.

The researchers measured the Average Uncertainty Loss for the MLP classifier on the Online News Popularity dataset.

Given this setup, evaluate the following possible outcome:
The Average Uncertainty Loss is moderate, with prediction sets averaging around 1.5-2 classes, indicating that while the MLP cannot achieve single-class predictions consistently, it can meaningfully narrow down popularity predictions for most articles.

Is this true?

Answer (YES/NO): NO